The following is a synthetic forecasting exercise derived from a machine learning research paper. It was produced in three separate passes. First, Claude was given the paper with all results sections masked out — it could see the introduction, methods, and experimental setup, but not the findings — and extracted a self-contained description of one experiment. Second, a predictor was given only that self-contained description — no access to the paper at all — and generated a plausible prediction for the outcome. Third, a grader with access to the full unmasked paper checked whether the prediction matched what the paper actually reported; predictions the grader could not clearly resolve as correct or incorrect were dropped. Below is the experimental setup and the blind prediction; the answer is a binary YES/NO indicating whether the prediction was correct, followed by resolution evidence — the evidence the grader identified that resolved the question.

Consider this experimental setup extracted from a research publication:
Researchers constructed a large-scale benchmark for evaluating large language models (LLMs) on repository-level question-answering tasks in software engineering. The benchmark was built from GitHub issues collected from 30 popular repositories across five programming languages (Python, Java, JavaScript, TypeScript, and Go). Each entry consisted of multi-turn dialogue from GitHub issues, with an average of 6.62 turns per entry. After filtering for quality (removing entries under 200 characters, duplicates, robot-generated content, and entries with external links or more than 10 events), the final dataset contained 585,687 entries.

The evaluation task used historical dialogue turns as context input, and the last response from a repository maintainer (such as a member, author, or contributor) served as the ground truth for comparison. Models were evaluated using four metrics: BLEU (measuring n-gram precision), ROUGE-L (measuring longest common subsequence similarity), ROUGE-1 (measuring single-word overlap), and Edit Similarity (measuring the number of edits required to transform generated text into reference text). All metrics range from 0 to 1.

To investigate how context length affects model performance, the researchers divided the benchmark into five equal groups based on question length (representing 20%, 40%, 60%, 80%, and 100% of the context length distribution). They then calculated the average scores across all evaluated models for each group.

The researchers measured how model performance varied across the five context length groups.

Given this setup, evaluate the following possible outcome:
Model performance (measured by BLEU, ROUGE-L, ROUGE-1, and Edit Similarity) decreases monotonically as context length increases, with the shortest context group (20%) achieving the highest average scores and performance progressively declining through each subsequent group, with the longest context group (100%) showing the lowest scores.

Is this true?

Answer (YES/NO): NO